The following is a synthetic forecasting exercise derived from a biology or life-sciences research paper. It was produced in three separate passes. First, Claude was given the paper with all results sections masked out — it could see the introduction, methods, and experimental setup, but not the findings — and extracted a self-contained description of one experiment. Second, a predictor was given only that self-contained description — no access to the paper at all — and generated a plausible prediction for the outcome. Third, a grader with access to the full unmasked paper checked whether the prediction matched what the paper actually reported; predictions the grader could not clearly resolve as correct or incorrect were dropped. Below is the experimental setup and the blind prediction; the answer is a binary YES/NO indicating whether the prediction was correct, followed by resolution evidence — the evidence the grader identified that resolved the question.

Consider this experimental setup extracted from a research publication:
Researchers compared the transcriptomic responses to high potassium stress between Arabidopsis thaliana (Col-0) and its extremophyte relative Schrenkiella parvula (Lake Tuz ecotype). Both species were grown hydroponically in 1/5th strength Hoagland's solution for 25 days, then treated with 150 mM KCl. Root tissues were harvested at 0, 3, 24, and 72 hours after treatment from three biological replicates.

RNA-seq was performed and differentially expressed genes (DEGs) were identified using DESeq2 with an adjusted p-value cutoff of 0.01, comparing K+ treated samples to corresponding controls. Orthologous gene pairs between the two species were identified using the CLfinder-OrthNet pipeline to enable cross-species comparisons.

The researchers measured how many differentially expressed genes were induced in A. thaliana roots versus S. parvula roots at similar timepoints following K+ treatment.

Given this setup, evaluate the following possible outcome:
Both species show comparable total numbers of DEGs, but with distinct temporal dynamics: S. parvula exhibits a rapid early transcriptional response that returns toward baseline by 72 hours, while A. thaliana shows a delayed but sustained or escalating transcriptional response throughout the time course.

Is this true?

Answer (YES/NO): NO